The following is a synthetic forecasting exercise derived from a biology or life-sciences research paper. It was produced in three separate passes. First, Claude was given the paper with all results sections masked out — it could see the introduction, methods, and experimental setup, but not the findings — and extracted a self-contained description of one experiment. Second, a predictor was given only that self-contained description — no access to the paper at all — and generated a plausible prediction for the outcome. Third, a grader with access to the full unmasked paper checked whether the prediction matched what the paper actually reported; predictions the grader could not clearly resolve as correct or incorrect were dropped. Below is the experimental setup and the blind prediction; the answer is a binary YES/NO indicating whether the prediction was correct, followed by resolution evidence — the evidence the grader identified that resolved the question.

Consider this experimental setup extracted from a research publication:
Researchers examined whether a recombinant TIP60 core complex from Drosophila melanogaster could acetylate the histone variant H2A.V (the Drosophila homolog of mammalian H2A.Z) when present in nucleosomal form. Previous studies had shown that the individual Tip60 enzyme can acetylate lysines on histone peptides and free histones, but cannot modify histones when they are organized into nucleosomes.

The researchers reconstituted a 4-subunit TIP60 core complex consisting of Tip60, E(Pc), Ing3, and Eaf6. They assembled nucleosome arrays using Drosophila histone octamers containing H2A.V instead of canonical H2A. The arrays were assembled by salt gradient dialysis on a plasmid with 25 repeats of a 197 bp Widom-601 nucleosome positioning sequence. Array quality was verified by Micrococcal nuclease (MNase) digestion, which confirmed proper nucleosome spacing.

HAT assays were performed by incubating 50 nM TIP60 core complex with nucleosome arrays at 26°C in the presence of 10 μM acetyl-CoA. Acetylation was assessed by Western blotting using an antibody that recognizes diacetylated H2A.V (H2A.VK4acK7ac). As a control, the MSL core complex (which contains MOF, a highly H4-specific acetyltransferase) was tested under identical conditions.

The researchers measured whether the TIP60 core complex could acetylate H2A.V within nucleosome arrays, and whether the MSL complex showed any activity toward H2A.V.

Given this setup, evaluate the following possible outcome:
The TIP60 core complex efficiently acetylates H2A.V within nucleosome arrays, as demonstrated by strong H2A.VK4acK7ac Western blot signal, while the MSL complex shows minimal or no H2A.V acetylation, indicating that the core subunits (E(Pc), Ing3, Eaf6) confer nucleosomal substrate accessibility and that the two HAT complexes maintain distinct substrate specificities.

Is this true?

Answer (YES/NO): YES